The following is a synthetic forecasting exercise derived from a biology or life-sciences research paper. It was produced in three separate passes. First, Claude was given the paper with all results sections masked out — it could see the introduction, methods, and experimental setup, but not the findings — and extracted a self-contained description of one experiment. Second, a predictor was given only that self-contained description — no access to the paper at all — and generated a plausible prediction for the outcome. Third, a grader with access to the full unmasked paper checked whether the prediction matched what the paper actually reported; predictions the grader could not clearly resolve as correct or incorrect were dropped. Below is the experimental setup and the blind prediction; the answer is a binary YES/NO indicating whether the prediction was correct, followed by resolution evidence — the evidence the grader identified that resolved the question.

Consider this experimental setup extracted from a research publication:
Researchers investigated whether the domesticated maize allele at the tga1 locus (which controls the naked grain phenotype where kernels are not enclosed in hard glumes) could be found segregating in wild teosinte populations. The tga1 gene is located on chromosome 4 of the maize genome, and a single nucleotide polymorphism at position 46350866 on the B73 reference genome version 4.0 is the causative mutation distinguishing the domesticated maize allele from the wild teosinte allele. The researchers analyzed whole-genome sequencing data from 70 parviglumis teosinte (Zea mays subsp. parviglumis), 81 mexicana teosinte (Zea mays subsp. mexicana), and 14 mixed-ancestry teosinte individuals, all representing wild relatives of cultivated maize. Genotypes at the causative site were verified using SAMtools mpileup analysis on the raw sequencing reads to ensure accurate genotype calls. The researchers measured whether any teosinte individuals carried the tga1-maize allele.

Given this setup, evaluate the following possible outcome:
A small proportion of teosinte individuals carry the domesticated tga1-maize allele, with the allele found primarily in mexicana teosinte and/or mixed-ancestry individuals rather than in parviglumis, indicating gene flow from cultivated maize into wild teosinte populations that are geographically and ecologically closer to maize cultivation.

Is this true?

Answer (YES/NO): YES